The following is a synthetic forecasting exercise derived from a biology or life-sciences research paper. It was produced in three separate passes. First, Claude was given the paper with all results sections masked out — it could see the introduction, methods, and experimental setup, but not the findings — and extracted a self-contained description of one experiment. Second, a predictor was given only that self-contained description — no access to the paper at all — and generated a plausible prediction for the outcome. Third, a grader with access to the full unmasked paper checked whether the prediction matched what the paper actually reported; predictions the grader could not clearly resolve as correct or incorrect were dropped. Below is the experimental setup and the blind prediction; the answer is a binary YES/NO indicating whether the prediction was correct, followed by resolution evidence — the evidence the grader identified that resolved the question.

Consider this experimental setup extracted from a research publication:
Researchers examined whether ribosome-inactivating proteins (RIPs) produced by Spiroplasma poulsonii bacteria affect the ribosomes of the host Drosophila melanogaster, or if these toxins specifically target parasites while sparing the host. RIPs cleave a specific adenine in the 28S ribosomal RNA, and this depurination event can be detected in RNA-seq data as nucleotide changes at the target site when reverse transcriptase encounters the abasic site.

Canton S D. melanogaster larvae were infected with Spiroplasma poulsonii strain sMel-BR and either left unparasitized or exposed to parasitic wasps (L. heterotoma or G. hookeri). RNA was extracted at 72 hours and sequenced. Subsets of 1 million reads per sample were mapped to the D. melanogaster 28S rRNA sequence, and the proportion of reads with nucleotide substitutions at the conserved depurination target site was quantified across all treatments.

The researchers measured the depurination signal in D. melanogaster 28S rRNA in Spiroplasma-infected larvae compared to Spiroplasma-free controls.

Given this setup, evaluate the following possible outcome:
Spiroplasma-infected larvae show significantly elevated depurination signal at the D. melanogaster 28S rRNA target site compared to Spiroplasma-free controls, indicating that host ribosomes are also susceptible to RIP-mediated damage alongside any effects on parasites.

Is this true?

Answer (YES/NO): NO